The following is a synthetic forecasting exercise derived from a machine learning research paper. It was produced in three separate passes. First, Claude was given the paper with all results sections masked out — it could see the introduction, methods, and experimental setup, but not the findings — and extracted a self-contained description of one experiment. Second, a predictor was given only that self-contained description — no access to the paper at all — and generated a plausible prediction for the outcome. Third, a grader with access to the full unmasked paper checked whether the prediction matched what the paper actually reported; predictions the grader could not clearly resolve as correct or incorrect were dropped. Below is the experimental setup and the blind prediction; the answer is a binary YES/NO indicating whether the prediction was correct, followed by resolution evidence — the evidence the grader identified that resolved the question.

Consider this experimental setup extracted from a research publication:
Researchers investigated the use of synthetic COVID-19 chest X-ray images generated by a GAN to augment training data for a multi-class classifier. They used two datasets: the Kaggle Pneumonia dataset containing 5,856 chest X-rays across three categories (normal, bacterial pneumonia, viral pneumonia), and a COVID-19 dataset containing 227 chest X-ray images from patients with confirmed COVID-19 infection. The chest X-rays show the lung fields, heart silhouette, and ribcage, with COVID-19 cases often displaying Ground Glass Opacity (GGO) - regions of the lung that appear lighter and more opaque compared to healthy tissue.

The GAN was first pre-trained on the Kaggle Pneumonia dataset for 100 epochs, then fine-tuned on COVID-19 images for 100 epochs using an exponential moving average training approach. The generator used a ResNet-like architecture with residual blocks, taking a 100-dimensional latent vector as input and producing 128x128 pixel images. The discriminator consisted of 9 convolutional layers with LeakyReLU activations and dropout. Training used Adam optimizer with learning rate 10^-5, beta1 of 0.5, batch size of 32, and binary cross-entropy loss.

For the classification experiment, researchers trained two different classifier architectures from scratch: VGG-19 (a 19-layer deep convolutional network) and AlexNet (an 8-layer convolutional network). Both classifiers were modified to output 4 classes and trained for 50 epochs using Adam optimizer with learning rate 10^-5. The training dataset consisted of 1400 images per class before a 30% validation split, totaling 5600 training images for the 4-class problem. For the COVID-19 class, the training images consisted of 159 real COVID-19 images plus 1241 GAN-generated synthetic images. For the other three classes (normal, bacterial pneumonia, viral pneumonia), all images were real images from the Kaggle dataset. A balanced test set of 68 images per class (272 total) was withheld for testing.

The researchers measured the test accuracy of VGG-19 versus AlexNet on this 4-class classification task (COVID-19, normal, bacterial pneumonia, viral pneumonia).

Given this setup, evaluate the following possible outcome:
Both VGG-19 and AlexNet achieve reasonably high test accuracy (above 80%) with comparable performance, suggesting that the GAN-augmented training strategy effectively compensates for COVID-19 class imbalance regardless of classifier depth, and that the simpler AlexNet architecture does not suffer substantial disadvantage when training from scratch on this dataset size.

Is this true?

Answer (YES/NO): YES